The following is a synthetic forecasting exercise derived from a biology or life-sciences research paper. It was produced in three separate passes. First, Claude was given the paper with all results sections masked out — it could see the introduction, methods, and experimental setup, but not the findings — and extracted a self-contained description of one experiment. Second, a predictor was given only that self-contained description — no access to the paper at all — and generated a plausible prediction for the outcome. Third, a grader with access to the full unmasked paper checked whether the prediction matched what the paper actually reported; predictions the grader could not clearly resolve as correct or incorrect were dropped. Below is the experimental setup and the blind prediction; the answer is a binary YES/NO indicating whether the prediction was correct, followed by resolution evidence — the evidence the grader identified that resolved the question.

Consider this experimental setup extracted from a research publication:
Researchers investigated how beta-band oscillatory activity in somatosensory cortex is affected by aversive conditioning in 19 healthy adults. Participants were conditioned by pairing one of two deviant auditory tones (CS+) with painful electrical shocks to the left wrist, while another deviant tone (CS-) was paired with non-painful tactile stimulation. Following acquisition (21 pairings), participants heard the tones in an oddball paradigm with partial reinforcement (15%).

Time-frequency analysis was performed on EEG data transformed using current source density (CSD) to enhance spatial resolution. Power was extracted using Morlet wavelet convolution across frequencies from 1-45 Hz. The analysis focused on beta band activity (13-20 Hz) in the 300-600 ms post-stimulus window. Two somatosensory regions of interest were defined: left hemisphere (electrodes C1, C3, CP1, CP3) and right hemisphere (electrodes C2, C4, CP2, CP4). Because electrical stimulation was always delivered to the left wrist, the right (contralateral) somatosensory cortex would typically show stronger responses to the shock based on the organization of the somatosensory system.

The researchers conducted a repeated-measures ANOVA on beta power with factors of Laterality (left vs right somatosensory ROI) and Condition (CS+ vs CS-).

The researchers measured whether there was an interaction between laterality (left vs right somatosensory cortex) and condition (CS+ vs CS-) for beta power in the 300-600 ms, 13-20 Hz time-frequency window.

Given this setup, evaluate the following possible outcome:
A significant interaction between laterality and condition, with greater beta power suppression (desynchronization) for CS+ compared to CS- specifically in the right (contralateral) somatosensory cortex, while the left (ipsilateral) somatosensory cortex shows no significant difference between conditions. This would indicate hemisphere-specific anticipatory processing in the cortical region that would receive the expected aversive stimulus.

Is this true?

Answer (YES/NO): YES